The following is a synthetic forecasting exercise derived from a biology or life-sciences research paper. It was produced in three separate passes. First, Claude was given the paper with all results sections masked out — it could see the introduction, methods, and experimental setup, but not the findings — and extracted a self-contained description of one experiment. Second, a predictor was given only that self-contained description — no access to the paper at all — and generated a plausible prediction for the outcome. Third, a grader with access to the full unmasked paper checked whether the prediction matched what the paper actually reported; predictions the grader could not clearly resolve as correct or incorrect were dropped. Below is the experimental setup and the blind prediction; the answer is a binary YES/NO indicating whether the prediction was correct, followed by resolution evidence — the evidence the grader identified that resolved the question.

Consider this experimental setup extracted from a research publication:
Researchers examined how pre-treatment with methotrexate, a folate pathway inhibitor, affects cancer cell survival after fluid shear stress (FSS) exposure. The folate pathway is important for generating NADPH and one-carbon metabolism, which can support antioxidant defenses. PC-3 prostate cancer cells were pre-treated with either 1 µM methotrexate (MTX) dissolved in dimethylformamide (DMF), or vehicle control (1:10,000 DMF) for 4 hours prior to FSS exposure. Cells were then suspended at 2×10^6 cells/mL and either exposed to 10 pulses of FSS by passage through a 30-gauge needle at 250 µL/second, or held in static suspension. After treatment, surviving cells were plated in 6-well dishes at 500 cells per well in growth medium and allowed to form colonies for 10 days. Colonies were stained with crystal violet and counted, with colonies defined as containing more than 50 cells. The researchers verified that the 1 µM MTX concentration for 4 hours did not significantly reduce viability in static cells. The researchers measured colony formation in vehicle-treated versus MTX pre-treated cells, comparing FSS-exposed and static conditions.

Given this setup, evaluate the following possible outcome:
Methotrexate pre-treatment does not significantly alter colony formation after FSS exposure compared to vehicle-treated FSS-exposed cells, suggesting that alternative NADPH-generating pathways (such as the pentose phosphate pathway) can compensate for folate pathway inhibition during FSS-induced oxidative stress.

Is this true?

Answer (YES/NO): YES